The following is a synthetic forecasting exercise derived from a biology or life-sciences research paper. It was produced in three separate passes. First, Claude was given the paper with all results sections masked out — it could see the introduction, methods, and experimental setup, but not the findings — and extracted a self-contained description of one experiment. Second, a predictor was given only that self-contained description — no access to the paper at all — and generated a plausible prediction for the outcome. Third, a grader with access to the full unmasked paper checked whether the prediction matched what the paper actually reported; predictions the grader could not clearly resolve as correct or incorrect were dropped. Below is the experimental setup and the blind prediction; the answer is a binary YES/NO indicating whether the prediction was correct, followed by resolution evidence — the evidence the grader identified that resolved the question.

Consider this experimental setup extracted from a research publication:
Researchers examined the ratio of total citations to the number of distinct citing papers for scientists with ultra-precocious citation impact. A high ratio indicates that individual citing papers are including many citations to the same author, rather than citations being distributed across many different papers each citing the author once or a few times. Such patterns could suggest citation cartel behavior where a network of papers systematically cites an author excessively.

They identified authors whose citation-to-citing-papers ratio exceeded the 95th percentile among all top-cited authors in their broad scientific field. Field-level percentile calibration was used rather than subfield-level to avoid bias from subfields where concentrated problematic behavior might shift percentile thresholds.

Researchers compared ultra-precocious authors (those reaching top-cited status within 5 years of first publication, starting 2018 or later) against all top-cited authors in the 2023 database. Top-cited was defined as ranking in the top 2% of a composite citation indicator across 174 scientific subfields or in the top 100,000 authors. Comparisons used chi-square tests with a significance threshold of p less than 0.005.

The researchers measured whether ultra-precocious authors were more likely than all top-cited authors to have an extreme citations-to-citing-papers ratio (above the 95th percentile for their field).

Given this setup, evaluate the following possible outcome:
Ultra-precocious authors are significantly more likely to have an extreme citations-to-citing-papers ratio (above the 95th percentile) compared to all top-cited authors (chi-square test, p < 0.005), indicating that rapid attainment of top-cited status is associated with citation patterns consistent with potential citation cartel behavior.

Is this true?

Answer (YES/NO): YES